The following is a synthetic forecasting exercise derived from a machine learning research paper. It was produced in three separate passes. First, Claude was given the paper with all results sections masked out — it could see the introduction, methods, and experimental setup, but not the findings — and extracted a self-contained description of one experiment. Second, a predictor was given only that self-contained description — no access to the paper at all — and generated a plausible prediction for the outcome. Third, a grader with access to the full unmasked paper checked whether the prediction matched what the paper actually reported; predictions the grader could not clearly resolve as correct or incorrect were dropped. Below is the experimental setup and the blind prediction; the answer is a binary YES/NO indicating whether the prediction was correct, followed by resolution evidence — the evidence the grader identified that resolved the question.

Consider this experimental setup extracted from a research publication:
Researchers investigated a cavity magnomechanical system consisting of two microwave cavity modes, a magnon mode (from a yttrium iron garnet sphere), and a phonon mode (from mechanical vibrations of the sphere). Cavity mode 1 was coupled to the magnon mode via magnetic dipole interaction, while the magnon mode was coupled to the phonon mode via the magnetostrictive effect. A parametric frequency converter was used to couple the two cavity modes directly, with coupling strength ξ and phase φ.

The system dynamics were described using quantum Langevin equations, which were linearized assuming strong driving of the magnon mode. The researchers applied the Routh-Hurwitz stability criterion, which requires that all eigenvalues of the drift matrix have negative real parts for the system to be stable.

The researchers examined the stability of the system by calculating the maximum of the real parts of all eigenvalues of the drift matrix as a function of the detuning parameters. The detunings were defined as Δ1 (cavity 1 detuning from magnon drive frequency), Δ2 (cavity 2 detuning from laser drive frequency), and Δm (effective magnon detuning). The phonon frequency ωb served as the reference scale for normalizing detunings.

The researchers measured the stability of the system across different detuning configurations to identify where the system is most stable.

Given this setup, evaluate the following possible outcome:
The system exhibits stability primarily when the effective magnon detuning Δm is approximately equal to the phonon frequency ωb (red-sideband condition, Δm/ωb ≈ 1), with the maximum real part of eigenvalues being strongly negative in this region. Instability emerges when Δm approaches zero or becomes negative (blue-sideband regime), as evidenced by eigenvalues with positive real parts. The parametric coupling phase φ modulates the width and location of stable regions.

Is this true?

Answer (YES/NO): NO